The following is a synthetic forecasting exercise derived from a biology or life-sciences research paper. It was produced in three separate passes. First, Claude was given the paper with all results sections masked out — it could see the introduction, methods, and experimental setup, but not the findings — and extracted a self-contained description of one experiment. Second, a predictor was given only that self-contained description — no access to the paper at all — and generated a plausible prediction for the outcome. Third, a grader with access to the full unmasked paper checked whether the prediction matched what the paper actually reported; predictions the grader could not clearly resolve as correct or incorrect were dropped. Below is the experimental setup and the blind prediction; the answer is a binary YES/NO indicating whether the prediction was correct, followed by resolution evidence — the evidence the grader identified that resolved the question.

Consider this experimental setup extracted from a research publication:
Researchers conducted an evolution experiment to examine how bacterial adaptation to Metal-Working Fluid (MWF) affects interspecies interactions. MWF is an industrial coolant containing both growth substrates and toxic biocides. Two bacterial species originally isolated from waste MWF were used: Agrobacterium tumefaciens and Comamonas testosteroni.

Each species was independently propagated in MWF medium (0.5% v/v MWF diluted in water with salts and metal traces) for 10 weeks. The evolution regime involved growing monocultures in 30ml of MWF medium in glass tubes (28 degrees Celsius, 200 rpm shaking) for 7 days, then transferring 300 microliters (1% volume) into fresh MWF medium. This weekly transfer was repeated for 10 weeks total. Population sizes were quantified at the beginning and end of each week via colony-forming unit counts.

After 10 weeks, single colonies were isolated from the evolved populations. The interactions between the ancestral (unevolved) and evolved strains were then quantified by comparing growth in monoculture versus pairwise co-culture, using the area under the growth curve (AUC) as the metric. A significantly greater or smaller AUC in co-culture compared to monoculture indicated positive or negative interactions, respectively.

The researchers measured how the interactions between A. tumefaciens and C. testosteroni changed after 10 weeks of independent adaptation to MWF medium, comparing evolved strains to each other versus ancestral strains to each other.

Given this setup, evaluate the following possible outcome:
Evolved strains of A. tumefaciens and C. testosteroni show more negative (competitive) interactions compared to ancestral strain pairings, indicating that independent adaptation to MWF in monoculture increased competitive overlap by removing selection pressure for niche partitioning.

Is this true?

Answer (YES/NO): NO